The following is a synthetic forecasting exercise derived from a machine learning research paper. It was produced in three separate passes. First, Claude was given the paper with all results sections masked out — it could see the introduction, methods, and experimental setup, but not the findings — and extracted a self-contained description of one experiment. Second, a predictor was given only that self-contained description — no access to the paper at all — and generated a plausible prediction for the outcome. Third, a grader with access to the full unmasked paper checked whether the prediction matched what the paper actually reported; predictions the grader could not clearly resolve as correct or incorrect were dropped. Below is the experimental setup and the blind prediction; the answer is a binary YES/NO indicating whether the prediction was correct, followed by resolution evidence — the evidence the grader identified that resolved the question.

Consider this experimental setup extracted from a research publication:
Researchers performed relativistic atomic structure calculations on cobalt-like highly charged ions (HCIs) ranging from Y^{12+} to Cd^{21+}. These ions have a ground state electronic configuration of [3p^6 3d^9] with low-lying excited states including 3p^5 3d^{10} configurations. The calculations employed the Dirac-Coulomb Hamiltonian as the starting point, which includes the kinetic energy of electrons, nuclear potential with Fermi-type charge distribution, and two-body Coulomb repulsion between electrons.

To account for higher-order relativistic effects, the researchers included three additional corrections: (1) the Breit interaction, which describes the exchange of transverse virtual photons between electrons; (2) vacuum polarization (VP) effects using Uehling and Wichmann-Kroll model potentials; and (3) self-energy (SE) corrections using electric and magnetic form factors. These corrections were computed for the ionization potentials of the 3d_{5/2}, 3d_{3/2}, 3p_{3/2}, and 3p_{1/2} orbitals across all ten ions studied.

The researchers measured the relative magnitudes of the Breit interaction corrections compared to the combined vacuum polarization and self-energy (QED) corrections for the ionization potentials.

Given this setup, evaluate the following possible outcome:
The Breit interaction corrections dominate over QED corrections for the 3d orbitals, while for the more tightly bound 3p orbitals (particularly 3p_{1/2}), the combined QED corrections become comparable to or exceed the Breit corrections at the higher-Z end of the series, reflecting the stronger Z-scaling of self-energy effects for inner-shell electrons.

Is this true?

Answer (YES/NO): NO